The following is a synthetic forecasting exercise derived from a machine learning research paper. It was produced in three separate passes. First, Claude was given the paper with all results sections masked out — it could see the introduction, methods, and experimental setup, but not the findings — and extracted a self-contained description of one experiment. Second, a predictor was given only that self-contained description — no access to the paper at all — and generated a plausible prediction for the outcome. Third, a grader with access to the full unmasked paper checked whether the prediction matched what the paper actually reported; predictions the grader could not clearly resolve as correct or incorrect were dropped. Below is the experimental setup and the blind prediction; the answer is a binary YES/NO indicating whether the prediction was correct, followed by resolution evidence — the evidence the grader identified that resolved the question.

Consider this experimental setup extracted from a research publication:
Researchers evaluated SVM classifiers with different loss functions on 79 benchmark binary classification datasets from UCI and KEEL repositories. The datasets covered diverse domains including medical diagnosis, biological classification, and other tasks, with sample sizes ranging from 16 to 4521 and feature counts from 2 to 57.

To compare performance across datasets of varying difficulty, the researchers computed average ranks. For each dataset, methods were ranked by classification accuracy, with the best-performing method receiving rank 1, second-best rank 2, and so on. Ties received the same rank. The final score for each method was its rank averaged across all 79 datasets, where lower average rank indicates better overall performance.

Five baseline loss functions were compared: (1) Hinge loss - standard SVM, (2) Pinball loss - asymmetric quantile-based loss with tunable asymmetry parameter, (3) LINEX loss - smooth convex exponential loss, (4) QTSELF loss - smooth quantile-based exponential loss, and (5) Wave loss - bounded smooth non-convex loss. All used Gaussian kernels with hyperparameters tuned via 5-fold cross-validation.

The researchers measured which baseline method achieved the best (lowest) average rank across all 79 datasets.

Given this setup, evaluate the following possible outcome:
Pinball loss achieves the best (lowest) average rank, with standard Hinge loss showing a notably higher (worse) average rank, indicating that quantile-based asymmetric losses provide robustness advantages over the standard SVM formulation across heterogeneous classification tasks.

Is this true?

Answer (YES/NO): YES